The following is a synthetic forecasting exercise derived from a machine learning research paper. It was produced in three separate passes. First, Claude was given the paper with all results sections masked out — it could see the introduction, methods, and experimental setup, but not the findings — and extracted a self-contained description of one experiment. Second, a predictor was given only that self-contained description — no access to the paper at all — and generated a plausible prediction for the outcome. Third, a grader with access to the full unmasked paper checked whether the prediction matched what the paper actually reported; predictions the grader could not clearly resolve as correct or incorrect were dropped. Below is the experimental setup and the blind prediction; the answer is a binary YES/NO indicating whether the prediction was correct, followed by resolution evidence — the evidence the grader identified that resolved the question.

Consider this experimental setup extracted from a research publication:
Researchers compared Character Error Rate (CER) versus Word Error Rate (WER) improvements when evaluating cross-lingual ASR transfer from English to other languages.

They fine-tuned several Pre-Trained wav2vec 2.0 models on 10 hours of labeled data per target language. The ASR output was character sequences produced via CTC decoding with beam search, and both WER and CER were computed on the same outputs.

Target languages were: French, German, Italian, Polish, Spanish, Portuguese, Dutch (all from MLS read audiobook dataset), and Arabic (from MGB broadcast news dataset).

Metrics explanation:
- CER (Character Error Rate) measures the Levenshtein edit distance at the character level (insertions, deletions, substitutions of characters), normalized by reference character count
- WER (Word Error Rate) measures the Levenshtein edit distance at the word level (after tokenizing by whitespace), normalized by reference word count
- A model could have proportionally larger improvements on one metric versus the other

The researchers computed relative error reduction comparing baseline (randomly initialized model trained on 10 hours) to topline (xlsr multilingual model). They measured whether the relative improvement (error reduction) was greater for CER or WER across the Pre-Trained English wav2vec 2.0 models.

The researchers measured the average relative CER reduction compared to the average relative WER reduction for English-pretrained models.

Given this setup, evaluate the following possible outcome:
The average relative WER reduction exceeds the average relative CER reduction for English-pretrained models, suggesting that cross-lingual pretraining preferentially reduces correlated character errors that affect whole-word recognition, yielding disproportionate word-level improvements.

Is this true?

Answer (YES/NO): NO